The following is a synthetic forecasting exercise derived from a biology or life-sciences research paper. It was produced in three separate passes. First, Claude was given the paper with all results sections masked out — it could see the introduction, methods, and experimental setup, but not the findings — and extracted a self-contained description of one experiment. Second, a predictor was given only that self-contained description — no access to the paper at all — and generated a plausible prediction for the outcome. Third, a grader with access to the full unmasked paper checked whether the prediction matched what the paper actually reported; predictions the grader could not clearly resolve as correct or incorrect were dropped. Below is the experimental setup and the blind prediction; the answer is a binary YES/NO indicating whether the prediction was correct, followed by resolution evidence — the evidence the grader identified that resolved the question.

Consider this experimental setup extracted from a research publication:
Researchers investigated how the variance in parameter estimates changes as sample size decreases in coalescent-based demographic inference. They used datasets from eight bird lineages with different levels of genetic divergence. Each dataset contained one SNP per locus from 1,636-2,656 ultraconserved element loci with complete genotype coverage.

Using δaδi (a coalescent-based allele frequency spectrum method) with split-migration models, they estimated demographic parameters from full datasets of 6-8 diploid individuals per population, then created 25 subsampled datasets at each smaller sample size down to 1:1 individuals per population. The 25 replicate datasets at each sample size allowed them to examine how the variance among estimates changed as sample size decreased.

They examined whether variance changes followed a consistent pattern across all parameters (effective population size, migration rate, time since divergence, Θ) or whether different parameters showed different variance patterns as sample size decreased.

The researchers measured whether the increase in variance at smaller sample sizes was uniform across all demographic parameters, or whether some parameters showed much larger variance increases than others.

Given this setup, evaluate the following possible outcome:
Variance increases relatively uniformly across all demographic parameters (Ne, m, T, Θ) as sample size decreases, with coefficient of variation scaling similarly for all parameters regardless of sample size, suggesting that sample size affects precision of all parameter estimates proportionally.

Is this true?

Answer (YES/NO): NO